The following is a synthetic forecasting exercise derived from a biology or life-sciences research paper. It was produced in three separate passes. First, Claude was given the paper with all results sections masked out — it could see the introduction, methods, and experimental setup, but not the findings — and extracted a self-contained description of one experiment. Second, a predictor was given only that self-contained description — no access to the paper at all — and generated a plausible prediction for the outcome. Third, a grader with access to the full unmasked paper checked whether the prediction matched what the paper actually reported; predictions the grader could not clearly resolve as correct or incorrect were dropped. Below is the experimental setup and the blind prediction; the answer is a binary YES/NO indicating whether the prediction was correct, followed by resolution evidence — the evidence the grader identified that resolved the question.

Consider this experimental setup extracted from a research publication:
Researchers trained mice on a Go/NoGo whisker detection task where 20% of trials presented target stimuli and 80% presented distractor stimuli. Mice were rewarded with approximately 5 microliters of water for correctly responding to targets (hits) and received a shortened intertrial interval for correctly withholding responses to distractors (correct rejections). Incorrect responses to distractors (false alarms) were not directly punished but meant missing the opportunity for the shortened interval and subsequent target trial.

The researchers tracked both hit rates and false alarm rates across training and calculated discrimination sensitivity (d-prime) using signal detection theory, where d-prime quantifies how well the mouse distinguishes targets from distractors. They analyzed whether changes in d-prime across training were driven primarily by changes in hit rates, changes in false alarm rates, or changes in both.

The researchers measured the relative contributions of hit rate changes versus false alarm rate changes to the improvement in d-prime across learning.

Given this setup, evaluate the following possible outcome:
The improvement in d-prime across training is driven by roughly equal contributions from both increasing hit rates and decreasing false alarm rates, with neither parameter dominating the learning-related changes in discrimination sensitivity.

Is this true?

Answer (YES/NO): NO